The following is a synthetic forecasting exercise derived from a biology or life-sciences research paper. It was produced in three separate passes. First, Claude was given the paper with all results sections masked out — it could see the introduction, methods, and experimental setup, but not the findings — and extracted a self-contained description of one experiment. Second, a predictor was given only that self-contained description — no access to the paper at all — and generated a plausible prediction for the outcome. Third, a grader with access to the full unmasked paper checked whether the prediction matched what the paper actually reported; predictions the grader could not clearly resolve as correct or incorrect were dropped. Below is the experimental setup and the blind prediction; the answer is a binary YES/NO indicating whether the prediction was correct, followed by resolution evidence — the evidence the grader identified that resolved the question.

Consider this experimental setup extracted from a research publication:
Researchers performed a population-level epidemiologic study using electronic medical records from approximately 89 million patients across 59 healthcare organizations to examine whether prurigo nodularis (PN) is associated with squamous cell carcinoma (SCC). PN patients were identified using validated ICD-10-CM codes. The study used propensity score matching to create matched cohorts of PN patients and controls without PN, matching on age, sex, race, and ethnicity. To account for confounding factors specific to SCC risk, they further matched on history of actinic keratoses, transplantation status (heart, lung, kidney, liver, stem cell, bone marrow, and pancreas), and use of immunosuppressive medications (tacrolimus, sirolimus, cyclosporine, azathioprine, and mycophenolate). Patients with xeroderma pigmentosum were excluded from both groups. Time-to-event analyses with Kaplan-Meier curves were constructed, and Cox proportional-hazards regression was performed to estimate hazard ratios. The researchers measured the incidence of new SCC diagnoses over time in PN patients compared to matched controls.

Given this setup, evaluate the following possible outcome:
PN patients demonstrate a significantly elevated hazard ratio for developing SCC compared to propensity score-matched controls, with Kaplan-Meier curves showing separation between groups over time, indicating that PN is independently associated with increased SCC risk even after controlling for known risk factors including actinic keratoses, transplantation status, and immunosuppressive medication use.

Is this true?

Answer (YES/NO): YES